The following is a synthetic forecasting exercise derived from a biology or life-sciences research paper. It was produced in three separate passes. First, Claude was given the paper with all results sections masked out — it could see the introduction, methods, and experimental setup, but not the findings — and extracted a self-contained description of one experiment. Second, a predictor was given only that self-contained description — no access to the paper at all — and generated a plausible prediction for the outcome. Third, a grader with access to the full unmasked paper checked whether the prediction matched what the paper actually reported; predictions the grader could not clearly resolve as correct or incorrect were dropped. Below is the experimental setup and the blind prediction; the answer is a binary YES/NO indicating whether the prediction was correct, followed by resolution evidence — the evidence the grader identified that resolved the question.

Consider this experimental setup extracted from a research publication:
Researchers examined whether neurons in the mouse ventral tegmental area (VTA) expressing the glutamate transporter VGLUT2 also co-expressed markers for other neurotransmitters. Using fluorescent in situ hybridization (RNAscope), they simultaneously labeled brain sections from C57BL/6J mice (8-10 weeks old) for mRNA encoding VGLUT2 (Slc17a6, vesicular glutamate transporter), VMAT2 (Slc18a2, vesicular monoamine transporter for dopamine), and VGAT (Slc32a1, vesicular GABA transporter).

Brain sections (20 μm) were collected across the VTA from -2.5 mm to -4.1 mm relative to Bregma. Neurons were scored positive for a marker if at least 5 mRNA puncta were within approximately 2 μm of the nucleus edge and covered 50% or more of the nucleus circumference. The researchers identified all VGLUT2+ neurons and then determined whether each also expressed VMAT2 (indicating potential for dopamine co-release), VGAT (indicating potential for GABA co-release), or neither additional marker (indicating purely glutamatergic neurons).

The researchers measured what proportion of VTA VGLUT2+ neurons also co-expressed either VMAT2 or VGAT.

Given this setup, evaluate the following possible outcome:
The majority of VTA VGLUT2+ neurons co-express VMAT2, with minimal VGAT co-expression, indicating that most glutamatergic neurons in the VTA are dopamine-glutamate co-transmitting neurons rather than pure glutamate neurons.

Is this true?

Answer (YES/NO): NO